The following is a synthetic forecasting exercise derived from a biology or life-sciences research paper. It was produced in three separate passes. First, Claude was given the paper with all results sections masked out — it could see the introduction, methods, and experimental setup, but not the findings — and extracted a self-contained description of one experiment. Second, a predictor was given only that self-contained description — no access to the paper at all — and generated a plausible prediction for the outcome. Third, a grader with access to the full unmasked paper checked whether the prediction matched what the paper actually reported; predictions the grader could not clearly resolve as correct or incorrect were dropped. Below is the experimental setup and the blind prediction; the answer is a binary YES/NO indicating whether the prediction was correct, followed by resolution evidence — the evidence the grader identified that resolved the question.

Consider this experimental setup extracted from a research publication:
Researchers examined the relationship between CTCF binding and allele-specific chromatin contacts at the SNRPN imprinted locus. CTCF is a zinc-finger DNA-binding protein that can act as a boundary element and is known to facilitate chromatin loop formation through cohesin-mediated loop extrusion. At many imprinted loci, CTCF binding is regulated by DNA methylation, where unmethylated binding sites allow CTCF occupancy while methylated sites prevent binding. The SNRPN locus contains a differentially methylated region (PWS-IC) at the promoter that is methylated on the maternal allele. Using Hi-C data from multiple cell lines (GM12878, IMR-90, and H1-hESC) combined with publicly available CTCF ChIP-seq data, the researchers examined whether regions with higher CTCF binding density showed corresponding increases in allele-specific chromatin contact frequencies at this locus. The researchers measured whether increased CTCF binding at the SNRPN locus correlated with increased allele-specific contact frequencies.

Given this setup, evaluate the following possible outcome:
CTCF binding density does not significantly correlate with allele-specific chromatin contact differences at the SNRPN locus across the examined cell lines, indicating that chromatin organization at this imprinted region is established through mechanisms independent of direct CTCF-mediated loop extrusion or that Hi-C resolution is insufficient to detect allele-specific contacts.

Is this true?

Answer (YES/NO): NO